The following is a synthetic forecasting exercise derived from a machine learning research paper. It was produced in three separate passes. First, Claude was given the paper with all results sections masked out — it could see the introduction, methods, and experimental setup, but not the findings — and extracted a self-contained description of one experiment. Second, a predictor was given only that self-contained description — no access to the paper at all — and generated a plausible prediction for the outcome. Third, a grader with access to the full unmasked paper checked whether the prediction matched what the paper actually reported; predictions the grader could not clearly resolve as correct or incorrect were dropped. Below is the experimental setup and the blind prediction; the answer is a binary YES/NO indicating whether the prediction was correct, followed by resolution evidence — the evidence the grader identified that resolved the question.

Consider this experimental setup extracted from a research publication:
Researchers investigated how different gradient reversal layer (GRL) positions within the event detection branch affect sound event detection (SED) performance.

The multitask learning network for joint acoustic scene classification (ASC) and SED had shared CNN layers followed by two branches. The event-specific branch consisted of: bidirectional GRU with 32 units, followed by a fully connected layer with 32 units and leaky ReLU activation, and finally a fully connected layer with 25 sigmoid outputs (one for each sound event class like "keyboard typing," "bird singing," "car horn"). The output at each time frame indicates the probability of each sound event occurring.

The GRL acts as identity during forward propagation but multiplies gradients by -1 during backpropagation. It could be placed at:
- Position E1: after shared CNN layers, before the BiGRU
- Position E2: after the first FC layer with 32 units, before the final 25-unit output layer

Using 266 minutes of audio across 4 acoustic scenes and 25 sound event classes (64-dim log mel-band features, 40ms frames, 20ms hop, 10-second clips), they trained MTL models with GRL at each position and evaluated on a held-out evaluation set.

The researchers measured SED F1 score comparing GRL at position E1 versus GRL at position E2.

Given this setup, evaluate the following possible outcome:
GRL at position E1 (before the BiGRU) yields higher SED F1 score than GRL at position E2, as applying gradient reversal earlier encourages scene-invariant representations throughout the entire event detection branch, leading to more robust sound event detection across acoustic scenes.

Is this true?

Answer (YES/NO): YES